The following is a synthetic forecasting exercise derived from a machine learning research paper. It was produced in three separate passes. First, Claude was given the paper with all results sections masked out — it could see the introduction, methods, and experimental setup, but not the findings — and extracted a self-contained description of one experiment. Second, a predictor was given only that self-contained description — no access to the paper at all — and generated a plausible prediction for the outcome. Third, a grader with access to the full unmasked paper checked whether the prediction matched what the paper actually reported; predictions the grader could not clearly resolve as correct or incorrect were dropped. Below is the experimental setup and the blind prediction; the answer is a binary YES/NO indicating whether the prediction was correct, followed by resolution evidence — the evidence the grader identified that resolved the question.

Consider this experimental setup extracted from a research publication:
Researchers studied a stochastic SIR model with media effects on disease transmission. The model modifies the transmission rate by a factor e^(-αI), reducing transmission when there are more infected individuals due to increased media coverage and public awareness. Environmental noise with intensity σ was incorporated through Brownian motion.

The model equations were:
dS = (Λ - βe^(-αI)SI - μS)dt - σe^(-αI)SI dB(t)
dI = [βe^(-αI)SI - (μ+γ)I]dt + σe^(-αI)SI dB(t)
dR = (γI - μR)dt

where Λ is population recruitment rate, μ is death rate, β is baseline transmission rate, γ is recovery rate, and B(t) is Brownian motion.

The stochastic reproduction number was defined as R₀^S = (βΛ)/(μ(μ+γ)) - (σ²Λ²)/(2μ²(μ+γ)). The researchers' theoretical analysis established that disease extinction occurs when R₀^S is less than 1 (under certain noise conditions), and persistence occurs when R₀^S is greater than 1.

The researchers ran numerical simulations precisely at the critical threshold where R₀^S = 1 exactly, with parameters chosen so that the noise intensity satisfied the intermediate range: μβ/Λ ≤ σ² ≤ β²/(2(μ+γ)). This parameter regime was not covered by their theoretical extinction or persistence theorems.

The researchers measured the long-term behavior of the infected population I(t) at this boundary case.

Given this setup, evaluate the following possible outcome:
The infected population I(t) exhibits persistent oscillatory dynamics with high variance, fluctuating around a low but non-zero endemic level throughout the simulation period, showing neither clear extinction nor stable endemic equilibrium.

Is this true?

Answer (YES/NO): NO